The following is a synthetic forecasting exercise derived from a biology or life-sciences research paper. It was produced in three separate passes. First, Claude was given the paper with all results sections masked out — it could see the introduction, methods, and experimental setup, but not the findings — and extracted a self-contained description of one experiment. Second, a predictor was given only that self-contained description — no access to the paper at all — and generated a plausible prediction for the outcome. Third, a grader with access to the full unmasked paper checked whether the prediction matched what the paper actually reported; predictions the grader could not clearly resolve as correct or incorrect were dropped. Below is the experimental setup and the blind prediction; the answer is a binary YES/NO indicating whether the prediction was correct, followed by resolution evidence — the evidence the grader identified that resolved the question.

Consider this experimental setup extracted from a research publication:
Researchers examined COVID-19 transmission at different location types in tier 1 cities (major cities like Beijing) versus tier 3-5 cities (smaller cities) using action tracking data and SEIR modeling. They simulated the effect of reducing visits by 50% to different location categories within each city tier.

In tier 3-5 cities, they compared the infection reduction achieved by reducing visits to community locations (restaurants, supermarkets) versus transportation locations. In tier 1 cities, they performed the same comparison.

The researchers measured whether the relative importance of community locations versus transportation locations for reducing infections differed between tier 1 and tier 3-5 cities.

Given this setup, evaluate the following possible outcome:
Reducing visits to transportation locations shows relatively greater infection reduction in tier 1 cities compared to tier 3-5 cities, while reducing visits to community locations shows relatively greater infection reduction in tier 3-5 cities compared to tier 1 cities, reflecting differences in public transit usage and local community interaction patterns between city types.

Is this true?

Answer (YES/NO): YES